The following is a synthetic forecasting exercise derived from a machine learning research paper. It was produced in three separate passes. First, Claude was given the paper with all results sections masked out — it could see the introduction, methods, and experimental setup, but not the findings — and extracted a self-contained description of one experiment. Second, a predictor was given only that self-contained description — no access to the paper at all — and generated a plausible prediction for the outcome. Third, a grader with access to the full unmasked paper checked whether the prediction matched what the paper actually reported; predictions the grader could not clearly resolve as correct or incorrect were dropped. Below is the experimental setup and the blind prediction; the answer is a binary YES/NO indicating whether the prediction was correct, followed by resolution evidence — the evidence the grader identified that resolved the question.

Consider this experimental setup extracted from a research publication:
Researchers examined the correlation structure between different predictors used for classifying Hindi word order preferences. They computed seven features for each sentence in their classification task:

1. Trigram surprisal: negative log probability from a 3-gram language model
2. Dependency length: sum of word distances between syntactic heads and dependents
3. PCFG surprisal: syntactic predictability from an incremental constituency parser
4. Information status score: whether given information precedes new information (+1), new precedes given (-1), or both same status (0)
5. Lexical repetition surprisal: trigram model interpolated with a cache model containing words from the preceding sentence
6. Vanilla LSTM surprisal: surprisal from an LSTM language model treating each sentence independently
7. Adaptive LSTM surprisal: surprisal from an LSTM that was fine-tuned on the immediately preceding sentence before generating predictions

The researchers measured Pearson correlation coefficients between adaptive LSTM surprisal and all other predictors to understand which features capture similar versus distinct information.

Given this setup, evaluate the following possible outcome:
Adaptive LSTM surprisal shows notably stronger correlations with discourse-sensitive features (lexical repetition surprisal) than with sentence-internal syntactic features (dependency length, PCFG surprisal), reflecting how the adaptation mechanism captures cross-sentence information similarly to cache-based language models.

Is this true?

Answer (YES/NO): NO